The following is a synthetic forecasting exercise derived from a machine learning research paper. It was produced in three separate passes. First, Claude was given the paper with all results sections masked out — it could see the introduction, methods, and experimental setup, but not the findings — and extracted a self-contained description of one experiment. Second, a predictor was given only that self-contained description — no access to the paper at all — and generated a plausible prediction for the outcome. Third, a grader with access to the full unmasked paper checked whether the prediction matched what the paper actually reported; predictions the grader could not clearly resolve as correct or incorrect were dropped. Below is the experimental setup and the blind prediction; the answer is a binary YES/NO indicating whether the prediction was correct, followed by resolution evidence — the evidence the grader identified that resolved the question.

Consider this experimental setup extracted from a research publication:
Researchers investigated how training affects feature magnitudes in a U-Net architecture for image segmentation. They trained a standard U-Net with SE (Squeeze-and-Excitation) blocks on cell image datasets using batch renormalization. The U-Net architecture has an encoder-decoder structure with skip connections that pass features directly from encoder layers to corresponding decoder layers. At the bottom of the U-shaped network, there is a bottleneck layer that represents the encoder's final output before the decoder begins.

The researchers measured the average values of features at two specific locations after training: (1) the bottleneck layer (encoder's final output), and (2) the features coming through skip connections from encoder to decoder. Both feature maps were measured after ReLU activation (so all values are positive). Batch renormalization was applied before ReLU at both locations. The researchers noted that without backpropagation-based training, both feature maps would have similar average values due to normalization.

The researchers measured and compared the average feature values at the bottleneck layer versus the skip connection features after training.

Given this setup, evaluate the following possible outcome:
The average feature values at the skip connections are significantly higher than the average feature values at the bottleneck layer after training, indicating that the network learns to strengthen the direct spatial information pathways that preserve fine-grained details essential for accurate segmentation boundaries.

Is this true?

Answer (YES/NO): YES